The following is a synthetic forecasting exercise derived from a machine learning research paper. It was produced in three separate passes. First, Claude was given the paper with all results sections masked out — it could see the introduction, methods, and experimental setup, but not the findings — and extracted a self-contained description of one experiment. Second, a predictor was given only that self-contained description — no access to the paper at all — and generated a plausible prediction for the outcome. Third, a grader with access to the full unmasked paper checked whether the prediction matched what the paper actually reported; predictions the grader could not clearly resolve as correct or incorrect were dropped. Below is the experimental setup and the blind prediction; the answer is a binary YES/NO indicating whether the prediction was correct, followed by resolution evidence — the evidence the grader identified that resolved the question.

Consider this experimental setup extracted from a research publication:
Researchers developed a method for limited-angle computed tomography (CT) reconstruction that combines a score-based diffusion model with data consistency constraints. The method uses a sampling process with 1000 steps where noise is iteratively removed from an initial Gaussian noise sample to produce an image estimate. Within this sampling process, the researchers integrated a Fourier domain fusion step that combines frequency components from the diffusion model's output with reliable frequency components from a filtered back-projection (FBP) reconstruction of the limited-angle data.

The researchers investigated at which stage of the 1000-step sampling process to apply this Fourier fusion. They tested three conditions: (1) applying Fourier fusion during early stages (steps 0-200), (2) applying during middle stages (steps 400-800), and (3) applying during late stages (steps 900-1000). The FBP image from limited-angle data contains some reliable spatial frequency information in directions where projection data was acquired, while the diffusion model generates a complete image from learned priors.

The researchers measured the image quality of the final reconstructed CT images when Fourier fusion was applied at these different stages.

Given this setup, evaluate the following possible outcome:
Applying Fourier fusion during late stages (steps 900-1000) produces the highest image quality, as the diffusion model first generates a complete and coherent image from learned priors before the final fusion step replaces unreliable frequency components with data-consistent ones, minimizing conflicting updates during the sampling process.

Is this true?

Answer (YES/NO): NO